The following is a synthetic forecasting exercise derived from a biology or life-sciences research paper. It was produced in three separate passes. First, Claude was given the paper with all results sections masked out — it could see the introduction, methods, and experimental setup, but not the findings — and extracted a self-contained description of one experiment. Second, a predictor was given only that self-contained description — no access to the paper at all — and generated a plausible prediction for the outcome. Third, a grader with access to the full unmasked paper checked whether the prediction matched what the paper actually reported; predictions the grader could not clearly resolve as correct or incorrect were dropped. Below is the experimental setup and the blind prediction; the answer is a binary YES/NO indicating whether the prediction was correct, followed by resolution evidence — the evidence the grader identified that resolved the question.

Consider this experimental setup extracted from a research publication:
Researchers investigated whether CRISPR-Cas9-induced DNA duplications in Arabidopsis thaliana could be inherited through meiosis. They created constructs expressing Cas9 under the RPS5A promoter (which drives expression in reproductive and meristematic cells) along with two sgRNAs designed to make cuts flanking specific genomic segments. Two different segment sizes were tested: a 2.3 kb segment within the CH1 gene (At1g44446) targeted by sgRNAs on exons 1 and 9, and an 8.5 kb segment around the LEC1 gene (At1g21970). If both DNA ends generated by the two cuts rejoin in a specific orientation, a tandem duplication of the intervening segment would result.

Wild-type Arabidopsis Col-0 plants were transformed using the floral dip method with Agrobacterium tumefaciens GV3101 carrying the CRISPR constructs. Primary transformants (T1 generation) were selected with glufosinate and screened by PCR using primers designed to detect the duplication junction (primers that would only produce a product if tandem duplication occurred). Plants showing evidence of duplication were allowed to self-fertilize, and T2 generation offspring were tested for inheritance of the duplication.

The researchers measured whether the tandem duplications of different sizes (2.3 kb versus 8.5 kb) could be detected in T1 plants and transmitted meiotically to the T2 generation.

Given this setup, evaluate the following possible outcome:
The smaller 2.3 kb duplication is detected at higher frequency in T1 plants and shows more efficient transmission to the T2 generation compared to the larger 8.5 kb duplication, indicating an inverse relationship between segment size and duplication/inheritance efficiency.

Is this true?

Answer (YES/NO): NO